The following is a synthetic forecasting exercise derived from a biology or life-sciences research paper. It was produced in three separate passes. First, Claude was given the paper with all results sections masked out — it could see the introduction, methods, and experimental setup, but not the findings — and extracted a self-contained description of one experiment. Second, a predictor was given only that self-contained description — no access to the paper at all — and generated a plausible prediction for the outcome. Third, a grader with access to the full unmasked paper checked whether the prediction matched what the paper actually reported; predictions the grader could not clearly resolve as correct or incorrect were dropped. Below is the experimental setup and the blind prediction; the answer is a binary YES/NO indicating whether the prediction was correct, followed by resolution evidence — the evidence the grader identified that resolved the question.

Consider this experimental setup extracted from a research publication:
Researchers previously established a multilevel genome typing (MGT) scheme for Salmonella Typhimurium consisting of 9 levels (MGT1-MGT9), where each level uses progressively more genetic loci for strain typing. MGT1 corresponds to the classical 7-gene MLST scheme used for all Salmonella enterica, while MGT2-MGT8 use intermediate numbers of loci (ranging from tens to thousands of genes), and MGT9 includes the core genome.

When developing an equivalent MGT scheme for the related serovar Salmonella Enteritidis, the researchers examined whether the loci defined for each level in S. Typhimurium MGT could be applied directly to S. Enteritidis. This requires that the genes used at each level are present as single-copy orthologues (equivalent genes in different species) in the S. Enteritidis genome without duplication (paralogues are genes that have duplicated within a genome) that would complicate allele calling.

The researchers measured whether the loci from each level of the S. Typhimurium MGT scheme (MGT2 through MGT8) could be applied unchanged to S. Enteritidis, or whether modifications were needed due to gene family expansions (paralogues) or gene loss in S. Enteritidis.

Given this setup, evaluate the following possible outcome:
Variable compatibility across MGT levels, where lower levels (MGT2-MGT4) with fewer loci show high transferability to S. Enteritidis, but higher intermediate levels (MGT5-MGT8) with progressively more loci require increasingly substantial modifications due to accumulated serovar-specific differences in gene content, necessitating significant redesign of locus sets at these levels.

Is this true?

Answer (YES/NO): NO